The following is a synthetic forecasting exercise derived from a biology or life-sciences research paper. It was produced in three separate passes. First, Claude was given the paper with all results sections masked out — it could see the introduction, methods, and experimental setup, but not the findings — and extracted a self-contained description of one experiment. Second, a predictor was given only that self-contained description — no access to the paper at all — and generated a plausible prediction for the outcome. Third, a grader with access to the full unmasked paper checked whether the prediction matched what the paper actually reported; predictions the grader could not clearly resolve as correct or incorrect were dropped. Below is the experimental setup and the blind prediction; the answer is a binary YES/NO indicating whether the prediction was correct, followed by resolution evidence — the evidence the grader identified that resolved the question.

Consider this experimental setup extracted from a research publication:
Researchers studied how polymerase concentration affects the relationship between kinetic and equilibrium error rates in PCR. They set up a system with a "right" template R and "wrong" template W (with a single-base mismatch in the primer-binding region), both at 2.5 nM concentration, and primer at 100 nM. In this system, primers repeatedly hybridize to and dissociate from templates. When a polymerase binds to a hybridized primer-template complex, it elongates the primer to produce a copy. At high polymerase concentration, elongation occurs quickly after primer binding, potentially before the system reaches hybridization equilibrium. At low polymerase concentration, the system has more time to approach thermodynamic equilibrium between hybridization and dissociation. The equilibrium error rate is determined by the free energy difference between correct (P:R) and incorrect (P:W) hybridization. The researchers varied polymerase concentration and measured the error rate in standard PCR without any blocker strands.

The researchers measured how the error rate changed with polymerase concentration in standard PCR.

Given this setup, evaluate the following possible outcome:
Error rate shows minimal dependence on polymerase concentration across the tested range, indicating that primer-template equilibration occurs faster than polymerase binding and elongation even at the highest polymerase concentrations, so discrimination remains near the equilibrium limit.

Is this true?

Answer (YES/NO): NO